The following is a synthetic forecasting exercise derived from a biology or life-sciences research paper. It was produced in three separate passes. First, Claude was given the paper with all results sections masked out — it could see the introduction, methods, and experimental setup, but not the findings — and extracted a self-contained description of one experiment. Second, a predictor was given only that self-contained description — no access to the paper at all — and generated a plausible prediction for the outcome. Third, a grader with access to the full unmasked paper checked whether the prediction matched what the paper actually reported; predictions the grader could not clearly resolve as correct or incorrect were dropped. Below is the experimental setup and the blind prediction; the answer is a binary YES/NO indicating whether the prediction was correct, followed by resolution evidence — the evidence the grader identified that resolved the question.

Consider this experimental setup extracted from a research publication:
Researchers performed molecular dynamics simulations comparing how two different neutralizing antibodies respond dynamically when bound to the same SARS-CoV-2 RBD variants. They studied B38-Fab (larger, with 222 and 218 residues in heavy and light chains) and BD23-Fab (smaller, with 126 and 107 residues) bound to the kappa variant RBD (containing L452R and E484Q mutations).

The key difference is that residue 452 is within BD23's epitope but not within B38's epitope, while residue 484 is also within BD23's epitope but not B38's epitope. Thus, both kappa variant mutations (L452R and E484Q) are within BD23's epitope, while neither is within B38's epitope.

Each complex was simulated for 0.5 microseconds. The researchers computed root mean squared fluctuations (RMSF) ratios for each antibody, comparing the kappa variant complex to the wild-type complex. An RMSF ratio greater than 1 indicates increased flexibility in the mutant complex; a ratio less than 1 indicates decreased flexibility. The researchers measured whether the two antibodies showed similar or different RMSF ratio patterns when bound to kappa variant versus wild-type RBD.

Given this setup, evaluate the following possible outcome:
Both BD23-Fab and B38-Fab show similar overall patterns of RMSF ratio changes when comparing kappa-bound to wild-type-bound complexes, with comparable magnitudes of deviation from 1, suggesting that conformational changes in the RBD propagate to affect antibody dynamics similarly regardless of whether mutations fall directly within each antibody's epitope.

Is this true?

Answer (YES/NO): NO